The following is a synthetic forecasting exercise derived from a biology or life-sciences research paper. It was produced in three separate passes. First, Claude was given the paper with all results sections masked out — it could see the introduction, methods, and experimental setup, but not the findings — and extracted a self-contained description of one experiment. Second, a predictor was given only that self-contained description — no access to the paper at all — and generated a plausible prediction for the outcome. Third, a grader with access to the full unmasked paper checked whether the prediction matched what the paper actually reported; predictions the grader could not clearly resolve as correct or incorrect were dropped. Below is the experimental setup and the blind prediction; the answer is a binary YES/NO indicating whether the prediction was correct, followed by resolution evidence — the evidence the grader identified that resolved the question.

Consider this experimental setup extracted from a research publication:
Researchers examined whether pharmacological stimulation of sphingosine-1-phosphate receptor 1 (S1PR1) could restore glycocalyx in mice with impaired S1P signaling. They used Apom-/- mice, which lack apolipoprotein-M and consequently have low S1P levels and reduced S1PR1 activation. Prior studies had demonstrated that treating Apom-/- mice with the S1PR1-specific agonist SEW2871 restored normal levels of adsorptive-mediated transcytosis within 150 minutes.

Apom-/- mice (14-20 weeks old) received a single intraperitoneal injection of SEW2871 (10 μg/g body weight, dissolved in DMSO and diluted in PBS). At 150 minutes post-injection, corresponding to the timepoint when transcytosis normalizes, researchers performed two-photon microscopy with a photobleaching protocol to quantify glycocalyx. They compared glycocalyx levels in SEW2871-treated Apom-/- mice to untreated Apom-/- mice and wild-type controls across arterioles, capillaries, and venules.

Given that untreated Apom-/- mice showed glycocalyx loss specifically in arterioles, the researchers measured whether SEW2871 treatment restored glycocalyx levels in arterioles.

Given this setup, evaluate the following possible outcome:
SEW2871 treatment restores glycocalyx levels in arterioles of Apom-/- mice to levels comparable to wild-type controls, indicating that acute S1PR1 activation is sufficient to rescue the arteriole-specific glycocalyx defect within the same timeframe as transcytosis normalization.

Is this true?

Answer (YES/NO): NO